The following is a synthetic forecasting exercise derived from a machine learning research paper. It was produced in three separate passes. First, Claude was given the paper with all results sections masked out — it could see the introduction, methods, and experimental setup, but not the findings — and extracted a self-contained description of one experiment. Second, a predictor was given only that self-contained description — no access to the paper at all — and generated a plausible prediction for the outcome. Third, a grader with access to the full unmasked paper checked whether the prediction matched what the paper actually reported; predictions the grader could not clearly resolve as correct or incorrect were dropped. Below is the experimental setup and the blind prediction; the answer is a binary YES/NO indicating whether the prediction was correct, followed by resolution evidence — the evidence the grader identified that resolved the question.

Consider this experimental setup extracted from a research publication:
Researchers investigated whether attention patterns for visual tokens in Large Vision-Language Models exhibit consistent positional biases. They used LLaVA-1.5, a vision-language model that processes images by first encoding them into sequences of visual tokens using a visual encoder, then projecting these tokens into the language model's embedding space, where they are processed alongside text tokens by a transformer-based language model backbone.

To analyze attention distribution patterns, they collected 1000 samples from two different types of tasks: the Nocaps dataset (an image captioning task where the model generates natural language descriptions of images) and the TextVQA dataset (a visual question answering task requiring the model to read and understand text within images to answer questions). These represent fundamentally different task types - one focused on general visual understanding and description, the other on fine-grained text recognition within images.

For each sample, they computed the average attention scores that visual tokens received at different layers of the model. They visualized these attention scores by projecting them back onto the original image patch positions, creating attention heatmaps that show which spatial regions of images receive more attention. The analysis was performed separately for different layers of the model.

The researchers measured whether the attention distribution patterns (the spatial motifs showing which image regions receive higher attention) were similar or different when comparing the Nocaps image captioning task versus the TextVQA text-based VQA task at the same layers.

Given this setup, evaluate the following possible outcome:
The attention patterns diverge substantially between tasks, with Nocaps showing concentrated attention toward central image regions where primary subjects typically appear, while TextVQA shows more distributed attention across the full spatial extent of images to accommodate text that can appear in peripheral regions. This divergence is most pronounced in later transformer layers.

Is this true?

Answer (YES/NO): NO